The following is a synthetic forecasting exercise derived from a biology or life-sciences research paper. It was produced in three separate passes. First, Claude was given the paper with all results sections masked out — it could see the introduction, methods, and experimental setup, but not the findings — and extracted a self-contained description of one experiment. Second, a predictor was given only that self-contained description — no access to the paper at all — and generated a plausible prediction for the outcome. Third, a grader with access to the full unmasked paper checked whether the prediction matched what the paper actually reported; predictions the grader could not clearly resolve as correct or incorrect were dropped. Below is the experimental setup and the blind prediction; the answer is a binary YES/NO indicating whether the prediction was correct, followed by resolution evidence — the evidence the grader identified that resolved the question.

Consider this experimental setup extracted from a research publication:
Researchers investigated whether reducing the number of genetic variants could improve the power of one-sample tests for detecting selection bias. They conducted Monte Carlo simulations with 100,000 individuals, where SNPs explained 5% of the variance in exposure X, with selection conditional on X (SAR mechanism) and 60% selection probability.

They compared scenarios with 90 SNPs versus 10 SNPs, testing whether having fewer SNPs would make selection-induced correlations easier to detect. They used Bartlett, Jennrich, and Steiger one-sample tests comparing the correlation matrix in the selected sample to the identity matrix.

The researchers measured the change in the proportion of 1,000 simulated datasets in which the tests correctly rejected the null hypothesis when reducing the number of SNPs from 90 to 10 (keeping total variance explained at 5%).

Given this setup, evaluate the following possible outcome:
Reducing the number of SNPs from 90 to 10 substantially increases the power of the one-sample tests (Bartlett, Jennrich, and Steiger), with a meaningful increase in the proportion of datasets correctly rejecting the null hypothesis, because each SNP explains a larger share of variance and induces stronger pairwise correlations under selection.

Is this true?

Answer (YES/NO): NO